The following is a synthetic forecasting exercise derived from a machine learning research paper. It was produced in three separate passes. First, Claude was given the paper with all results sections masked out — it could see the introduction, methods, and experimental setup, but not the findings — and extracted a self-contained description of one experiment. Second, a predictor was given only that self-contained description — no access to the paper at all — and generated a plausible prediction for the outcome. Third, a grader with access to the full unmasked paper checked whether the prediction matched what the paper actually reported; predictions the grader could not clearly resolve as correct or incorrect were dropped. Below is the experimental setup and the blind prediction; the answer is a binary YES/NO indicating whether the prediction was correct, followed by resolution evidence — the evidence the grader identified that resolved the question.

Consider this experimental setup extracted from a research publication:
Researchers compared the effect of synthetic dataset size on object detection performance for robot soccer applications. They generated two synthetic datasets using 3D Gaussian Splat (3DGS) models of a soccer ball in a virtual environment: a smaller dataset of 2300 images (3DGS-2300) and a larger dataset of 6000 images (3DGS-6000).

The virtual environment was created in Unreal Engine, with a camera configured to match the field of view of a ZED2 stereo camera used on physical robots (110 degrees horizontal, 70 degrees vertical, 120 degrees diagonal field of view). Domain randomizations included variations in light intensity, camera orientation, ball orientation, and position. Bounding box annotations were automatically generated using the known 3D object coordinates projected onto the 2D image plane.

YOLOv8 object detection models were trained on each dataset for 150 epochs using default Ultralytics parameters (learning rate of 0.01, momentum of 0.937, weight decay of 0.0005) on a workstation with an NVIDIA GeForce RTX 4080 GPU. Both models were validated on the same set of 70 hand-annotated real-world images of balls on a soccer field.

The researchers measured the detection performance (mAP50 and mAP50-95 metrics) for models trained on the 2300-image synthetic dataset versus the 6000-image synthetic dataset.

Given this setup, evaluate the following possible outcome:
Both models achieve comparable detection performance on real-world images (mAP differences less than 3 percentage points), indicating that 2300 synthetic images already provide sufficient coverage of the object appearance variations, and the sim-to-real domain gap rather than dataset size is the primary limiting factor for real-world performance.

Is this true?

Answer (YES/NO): NO